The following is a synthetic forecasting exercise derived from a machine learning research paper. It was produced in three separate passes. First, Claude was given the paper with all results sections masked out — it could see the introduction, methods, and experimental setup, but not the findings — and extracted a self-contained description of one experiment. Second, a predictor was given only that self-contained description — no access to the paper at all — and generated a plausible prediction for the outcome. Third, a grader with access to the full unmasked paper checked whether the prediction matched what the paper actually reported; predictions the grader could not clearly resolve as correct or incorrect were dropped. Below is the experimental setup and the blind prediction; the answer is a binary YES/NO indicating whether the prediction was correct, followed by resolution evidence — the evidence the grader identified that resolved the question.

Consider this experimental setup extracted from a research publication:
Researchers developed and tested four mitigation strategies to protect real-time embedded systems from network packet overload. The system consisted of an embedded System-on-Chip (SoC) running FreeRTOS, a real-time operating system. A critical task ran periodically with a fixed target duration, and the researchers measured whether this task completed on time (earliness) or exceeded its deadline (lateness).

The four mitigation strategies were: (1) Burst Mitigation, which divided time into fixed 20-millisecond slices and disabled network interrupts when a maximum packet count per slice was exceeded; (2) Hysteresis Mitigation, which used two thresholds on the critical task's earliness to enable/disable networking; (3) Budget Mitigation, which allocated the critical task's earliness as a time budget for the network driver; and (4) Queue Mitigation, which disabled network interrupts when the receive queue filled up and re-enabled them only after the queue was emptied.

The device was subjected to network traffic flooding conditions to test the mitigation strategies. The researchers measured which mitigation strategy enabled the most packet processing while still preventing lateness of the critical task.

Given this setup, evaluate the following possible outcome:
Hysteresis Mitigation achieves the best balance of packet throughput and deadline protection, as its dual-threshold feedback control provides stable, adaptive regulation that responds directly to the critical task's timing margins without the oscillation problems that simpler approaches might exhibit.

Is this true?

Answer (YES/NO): NO